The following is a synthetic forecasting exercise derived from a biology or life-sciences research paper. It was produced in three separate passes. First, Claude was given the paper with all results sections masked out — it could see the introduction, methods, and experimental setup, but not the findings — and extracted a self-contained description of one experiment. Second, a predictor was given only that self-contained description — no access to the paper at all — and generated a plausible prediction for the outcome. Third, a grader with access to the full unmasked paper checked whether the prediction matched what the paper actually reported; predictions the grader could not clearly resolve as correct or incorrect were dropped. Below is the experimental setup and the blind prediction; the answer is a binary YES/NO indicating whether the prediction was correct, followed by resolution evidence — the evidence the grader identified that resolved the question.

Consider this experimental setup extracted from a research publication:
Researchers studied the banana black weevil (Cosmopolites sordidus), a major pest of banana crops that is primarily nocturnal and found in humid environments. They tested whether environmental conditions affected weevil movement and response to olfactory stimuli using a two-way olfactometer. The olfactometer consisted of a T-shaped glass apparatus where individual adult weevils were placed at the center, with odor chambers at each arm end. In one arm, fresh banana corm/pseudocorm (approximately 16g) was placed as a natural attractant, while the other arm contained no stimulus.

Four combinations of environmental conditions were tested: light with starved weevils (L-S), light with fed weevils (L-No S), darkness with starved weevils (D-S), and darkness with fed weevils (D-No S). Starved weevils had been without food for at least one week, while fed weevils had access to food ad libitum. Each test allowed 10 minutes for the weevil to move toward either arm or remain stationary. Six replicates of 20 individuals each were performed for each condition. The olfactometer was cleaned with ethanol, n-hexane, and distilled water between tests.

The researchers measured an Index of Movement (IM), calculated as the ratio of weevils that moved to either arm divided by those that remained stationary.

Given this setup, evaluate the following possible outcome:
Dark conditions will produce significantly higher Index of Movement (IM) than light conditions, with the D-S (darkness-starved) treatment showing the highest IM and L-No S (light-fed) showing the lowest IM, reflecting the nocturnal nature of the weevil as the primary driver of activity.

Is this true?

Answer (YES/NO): YES